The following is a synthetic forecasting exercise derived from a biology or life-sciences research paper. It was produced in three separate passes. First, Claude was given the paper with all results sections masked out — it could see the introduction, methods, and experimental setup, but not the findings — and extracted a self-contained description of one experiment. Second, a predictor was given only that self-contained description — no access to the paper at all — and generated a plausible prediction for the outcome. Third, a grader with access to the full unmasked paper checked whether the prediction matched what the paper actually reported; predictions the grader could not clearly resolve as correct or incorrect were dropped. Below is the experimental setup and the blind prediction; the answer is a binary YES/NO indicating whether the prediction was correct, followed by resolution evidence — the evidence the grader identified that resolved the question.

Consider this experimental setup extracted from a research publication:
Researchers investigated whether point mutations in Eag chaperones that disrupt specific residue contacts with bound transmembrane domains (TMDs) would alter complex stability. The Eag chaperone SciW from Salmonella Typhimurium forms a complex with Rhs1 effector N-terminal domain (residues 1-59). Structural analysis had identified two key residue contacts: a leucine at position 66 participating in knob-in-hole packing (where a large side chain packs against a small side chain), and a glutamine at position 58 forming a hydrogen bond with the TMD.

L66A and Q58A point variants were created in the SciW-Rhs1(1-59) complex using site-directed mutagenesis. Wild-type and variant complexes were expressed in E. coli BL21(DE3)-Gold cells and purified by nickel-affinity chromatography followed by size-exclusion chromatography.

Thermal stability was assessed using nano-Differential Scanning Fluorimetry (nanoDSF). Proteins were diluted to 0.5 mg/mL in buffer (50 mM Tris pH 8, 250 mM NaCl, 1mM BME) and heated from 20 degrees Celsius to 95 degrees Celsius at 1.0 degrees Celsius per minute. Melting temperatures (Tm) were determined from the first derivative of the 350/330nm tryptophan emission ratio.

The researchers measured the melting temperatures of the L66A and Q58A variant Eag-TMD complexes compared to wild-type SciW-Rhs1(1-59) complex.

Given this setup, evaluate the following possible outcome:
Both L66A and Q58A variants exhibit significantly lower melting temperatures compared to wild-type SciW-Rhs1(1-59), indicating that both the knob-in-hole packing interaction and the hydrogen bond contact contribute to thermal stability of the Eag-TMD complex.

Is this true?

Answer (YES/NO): YES